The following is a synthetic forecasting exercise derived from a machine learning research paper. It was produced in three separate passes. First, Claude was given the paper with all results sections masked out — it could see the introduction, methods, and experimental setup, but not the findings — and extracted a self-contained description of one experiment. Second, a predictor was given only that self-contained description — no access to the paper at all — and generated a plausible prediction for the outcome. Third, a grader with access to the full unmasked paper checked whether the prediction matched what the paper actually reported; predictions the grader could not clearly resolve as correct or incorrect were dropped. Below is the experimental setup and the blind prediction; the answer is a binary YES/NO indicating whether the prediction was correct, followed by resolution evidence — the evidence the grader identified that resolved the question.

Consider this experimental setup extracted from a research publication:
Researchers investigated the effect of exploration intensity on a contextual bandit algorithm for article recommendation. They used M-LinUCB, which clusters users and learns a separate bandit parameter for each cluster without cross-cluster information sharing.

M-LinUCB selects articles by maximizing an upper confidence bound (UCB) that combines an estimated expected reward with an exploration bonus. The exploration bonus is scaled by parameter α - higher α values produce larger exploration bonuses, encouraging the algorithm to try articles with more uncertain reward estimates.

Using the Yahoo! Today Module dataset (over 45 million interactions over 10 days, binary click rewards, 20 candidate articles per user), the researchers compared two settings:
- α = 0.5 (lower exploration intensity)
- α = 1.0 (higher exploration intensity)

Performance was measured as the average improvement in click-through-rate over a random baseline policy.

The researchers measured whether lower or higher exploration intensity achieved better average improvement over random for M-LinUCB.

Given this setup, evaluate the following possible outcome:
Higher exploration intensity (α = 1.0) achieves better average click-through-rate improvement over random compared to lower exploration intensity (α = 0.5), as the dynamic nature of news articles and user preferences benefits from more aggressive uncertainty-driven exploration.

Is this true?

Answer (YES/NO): NO